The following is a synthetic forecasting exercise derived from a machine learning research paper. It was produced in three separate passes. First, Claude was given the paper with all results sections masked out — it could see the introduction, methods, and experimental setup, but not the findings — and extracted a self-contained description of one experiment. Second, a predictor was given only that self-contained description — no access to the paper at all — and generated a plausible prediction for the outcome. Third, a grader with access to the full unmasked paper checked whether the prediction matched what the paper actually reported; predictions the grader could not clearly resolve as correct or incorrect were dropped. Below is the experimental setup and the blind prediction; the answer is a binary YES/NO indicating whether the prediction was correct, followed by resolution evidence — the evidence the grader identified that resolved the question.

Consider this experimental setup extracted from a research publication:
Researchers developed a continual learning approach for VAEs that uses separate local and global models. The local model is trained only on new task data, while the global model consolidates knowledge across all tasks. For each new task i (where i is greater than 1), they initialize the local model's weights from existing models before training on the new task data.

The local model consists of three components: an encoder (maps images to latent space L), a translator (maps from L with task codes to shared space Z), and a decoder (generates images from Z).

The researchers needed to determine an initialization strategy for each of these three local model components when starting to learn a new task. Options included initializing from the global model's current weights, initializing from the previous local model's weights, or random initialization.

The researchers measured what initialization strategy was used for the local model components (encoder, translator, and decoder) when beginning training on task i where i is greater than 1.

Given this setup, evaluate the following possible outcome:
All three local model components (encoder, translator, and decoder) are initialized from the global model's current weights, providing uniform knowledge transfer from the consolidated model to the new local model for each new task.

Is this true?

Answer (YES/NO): NO